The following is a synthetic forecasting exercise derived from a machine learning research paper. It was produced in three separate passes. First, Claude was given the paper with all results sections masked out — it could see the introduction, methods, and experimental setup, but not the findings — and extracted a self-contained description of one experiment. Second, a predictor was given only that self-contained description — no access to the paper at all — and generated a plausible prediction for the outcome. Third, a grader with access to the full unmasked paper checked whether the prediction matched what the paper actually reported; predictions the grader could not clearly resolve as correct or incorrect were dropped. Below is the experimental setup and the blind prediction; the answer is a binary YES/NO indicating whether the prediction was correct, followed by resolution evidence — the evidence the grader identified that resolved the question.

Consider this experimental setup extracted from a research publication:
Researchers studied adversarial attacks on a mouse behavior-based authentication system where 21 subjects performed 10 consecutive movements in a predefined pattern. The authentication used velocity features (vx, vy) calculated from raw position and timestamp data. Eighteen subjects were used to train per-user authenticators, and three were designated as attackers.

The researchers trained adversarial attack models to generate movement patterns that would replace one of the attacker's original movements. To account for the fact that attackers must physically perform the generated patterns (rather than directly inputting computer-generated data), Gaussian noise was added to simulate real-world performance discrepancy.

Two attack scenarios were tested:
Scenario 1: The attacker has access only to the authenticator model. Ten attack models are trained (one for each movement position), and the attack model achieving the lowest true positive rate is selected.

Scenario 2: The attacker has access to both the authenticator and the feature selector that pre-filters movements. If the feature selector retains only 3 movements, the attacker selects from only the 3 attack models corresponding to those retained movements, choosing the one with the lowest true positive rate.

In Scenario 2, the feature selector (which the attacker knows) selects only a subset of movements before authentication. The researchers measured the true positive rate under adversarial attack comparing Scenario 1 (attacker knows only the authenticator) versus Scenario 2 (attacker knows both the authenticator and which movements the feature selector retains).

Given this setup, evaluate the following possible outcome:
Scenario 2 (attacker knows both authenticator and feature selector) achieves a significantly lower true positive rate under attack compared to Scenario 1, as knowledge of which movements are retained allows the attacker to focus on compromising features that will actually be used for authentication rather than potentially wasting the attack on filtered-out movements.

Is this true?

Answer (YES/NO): YES